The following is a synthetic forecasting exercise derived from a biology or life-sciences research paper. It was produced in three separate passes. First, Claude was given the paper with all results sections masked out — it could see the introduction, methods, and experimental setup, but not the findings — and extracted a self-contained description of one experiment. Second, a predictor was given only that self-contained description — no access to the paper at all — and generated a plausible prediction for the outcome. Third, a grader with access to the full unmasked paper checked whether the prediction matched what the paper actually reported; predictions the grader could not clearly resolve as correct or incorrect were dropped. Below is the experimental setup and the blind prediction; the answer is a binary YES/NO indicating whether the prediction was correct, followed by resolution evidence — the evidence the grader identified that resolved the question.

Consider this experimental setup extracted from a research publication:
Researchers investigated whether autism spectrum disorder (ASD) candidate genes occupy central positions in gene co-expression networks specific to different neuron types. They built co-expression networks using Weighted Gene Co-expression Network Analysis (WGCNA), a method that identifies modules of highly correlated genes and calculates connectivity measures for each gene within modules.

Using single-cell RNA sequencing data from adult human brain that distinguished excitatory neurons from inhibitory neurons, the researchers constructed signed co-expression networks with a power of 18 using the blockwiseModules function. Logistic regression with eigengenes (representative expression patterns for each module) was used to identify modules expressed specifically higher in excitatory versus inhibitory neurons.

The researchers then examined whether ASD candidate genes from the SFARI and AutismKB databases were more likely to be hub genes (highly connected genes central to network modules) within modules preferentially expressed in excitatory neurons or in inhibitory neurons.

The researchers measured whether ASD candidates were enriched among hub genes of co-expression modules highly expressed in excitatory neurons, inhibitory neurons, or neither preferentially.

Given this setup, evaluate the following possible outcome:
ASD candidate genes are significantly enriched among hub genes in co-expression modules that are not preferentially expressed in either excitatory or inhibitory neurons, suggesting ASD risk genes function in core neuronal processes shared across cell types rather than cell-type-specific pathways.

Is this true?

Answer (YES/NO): NO